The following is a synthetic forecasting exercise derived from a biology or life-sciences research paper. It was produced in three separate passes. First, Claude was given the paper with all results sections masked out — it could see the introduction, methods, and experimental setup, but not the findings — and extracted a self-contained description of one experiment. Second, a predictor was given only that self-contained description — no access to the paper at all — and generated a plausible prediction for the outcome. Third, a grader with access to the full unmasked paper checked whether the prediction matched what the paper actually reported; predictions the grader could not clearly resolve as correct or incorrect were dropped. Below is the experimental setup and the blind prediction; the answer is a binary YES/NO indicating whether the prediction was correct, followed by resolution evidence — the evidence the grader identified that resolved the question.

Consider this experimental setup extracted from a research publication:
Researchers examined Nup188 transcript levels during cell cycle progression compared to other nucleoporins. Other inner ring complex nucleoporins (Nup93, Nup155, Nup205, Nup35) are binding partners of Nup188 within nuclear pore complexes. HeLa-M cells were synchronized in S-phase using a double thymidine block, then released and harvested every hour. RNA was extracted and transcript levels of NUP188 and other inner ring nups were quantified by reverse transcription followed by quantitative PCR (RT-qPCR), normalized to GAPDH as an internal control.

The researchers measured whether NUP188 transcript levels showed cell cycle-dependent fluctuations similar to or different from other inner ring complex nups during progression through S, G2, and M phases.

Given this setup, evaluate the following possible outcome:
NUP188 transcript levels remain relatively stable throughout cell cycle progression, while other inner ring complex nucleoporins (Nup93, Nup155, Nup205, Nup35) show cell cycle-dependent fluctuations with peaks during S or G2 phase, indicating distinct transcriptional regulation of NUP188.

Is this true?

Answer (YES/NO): NO